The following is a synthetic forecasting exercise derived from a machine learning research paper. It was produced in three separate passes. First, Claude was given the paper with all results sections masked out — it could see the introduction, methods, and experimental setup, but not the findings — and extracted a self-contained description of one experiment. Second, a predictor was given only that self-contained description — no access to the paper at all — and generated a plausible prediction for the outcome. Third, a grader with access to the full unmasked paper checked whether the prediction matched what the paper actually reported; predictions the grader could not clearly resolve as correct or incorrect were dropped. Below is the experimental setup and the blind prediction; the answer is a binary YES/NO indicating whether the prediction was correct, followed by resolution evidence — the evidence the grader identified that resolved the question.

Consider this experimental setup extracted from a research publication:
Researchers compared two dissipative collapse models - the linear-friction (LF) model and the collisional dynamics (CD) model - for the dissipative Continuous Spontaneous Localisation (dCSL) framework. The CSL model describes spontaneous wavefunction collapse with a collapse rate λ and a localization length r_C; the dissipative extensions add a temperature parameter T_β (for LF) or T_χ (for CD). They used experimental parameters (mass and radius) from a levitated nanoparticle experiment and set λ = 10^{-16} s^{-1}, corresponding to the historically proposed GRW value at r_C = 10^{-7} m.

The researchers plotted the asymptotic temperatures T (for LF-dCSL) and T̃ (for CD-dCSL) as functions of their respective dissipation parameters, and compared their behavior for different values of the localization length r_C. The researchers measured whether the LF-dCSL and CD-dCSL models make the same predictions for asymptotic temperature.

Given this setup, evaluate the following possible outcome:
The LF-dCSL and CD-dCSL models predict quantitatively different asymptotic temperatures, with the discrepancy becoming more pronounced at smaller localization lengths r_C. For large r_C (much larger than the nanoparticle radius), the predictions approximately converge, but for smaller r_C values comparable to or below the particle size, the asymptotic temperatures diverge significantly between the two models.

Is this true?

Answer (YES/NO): YES